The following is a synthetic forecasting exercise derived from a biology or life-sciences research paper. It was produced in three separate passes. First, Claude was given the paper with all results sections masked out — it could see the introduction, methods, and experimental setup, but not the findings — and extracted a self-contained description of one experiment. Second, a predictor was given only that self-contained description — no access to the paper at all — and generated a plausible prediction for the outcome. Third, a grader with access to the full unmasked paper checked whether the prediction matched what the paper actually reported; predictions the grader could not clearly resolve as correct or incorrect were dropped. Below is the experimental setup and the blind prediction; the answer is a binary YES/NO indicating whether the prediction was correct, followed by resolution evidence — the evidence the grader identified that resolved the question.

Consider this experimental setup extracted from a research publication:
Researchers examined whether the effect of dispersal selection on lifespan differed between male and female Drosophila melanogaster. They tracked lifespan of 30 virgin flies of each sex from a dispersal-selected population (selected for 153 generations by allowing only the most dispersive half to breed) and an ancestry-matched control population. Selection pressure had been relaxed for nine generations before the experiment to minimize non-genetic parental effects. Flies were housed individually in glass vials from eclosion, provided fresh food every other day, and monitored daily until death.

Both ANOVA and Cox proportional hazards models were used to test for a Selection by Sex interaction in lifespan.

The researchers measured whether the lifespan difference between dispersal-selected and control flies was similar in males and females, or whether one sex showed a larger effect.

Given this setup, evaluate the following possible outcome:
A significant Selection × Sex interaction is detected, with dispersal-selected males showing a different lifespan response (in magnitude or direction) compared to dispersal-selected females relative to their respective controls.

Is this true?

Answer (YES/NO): NO